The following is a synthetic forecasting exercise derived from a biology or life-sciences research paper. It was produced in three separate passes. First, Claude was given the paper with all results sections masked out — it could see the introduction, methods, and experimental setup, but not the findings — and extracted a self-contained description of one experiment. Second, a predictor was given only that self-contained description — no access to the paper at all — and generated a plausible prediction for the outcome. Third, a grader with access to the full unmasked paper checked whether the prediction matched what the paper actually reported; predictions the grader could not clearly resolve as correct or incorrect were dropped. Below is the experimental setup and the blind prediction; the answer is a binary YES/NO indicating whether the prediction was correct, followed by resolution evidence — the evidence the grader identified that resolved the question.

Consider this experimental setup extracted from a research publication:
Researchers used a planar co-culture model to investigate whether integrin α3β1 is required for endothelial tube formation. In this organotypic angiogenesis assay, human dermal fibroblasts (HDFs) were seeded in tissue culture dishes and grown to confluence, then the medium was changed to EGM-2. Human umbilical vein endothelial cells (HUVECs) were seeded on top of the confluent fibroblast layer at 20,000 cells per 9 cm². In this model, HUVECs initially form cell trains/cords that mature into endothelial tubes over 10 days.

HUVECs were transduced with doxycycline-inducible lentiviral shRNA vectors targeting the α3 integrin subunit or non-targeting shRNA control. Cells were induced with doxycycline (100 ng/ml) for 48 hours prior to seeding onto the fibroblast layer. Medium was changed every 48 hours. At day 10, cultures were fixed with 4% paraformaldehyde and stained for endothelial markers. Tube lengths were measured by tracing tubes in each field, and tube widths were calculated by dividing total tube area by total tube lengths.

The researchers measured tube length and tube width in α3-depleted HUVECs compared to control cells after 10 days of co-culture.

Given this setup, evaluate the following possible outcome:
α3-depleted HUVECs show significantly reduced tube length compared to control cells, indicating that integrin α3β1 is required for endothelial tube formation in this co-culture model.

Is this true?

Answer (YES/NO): YES